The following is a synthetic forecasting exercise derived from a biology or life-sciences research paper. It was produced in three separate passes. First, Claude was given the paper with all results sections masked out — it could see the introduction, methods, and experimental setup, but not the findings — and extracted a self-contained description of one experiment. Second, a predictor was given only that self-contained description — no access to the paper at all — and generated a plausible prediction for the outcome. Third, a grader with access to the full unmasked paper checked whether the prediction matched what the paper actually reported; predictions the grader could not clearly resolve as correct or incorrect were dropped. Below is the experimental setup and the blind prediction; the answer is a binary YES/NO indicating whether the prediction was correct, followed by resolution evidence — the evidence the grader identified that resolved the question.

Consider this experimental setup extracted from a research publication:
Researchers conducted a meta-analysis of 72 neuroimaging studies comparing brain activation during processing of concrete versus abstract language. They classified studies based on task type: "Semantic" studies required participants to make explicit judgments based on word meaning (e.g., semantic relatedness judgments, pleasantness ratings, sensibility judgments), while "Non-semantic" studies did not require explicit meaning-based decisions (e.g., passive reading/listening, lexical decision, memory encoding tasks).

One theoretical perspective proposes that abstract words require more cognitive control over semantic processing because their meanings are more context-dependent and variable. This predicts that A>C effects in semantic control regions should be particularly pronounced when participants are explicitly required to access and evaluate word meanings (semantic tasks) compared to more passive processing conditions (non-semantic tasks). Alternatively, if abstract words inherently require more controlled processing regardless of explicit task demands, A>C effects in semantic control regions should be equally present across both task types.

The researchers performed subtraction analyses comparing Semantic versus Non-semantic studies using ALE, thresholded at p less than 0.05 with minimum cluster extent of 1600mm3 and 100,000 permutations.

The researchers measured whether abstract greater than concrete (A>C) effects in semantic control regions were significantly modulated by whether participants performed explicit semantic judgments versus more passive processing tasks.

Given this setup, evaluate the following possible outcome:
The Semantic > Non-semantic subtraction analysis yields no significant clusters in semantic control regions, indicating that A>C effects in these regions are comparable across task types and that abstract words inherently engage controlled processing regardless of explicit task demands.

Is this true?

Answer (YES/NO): NO